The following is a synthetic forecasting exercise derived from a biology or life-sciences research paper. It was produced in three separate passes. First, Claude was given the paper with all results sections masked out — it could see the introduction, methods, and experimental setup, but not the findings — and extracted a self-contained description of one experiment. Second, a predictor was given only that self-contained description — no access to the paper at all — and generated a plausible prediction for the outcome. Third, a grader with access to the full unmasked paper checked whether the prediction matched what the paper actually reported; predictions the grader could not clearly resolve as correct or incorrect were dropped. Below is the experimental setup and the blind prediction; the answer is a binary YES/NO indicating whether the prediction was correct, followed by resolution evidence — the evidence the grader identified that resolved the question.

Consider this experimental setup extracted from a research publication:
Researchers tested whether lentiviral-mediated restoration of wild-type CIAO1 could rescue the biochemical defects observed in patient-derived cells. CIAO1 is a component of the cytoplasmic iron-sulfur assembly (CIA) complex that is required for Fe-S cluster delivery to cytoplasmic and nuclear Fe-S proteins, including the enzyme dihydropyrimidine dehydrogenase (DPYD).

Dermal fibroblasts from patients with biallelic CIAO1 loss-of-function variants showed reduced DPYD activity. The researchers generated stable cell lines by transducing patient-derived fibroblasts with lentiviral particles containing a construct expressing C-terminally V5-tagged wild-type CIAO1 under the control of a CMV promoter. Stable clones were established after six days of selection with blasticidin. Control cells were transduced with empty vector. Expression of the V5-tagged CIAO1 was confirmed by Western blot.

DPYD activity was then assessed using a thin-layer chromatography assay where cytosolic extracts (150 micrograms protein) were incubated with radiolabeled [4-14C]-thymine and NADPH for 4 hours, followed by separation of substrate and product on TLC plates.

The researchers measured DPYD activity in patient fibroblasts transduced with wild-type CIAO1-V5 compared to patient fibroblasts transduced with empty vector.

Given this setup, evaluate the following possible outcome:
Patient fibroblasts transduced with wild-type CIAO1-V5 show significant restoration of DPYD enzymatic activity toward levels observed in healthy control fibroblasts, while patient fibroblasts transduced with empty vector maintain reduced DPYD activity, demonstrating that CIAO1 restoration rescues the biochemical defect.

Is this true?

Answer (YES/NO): YES